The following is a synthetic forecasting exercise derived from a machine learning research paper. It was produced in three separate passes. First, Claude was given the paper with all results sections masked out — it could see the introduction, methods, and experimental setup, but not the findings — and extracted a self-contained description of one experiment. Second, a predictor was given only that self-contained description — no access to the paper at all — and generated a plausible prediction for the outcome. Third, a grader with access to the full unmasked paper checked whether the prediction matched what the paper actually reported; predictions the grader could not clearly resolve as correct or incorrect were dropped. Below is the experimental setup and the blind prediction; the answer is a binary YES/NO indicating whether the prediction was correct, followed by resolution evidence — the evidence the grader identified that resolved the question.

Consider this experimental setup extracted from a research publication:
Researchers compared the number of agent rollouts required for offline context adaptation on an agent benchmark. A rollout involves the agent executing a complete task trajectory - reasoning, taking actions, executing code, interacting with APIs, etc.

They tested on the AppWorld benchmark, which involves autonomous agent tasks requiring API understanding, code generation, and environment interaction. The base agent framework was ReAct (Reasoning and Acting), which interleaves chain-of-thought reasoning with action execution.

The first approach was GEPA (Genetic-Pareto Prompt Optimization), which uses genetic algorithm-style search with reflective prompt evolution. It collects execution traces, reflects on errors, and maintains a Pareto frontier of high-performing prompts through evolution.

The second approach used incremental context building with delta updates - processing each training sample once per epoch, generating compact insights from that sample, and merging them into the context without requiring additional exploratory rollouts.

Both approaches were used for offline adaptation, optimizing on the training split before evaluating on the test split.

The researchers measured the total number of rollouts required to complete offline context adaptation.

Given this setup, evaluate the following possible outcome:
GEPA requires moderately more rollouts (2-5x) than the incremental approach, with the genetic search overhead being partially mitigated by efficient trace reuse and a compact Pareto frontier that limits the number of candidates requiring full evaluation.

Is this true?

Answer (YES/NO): YES